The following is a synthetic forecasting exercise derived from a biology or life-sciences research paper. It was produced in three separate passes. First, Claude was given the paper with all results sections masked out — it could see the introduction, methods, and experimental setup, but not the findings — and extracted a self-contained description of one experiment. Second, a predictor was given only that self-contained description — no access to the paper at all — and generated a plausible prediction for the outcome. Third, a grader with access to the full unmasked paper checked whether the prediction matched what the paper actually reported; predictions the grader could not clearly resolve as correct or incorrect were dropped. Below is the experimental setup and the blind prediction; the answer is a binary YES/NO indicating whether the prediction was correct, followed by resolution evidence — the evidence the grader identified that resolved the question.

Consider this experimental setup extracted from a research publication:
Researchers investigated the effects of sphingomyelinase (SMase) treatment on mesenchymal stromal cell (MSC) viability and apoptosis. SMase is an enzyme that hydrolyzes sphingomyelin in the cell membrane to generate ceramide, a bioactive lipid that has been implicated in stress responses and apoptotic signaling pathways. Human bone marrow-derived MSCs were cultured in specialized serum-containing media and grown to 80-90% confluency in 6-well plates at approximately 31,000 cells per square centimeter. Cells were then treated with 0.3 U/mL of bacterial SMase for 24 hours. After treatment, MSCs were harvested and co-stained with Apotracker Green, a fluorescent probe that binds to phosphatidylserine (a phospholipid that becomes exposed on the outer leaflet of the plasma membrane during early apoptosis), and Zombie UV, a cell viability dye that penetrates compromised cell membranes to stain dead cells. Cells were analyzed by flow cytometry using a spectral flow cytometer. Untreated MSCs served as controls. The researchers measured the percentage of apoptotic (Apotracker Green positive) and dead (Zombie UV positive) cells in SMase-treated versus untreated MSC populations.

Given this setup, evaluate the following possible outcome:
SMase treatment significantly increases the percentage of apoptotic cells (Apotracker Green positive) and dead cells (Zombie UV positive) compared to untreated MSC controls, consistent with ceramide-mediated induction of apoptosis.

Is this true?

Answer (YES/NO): NO